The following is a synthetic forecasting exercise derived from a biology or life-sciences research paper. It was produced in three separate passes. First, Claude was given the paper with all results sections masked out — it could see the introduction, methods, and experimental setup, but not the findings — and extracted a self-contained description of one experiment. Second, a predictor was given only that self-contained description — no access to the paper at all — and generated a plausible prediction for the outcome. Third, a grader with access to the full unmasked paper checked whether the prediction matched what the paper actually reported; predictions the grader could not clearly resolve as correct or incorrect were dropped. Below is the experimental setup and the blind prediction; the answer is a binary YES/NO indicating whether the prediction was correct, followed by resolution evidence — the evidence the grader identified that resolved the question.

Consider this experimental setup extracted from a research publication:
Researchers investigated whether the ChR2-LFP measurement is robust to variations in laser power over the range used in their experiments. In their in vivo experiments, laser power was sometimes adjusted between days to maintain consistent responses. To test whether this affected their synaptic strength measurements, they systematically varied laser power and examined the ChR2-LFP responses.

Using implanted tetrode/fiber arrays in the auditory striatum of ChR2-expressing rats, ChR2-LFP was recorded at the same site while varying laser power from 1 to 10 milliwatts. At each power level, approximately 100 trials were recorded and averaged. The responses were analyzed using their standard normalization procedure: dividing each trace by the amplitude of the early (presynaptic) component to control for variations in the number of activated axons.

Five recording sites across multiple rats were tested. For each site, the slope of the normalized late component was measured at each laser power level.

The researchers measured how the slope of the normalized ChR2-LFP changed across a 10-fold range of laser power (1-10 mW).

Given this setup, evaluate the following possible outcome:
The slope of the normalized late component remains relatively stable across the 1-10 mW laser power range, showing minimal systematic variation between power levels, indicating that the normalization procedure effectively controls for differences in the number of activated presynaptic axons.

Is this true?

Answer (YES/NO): YES